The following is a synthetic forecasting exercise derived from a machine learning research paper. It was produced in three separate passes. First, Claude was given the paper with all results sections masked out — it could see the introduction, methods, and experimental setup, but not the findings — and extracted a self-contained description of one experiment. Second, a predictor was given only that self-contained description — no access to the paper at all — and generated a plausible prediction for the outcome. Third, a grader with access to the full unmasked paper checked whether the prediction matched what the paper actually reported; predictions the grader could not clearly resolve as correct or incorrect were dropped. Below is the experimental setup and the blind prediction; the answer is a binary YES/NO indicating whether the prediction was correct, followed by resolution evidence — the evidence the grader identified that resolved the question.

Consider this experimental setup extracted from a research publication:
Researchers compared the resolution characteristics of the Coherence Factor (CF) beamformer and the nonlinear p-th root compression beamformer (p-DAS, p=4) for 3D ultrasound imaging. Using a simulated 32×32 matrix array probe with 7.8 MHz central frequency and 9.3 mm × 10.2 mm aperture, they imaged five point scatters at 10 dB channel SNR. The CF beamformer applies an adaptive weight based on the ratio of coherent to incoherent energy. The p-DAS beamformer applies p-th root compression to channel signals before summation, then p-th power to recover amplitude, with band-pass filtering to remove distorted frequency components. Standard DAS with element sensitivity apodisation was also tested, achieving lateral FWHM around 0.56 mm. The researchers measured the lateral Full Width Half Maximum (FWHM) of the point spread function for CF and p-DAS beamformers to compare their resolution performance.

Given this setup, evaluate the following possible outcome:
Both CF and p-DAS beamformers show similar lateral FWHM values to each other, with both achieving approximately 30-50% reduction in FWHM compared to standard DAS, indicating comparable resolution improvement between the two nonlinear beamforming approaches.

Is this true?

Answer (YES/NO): NO